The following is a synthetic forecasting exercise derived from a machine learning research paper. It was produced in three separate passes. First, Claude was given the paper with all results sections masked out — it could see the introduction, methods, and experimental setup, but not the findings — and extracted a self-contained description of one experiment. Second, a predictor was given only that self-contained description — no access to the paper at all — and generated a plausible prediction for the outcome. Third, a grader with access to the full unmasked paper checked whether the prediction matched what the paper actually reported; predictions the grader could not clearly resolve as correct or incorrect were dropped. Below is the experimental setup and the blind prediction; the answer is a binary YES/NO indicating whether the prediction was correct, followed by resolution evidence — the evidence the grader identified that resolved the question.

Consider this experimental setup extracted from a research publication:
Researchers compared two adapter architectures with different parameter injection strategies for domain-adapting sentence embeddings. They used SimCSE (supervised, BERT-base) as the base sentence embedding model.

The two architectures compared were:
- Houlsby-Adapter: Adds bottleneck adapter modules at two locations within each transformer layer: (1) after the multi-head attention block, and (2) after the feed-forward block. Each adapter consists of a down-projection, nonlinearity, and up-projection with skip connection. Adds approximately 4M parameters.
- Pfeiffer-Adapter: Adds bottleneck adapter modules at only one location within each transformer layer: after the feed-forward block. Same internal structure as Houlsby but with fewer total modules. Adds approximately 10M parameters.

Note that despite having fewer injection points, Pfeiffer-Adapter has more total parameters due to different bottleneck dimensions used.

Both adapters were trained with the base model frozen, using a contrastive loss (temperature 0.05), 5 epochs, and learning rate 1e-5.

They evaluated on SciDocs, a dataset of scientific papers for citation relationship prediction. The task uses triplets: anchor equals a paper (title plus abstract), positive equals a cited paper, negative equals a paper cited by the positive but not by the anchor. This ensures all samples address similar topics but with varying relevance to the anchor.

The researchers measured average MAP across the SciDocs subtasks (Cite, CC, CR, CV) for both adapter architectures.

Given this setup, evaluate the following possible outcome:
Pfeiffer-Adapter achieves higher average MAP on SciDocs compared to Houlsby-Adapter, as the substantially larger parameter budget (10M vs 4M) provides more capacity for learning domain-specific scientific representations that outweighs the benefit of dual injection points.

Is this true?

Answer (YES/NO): NO